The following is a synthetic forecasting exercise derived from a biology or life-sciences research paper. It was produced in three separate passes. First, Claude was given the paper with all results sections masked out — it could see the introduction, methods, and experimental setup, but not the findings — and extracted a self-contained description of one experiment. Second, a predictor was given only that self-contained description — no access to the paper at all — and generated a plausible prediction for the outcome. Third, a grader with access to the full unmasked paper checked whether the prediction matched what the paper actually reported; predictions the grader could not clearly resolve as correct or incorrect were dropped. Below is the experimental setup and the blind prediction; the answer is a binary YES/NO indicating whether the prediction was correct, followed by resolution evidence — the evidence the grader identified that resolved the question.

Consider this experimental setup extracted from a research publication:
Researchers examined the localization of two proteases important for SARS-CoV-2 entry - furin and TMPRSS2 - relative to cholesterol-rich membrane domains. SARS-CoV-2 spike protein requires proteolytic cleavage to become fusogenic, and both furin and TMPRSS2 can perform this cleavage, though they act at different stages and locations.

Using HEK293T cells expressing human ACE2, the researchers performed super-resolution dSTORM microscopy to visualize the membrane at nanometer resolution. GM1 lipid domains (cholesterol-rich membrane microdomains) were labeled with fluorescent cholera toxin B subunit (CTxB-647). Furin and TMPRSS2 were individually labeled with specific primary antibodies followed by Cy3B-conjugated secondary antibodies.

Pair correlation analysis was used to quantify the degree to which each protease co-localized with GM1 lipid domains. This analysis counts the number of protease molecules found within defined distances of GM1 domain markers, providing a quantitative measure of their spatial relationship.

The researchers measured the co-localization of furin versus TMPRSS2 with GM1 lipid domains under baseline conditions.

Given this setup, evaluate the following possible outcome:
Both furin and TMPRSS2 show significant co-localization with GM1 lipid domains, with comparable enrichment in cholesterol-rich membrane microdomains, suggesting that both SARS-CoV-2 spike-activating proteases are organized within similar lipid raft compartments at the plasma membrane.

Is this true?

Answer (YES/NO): NO